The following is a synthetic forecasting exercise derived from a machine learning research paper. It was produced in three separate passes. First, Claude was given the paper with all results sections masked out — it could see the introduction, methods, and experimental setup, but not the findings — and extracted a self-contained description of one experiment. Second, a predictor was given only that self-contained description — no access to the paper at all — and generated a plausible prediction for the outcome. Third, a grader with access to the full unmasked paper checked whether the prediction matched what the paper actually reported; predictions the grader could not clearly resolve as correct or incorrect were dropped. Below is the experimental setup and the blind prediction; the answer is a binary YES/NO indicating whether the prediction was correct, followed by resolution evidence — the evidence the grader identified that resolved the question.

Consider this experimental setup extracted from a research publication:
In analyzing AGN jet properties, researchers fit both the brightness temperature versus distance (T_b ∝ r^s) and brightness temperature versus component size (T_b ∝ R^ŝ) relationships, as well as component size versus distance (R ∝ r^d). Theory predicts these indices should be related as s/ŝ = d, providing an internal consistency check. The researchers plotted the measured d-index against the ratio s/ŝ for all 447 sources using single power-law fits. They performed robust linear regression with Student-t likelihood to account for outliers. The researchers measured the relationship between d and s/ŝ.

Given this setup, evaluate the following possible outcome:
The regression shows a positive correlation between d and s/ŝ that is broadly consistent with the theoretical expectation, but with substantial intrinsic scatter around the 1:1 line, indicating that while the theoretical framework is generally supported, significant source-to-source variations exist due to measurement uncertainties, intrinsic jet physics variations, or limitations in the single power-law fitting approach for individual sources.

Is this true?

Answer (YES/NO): NO